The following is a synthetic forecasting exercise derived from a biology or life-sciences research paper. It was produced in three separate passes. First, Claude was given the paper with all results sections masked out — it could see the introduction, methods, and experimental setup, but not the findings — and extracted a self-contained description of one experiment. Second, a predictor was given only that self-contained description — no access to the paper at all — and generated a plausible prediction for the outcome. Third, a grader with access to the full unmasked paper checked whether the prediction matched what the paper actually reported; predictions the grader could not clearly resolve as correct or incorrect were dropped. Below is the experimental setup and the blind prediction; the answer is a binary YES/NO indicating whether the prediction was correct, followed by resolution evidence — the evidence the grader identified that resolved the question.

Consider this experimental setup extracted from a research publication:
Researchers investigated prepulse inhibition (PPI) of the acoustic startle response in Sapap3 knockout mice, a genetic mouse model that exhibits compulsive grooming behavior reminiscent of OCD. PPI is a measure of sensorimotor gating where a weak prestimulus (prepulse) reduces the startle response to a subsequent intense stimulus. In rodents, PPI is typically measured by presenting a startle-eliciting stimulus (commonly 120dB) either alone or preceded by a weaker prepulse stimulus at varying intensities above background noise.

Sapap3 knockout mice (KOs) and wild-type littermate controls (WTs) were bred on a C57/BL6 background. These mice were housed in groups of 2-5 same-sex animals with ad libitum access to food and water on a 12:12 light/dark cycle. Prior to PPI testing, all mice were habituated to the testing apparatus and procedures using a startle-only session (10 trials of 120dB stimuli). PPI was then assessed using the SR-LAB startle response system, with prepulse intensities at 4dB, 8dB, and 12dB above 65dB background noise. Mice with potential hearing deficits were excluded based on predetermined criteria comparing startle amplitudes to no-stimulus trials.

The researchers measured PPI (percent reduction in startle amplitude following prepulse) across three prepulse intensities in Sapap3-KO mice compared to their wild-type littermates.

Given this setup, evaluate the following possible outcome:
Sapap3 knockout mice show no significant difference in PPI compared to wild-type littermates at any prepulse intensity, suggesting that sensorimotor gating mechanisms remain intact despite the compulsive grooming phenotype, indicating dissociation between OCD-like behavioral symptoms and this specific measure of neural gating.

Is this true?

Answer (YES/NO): NO